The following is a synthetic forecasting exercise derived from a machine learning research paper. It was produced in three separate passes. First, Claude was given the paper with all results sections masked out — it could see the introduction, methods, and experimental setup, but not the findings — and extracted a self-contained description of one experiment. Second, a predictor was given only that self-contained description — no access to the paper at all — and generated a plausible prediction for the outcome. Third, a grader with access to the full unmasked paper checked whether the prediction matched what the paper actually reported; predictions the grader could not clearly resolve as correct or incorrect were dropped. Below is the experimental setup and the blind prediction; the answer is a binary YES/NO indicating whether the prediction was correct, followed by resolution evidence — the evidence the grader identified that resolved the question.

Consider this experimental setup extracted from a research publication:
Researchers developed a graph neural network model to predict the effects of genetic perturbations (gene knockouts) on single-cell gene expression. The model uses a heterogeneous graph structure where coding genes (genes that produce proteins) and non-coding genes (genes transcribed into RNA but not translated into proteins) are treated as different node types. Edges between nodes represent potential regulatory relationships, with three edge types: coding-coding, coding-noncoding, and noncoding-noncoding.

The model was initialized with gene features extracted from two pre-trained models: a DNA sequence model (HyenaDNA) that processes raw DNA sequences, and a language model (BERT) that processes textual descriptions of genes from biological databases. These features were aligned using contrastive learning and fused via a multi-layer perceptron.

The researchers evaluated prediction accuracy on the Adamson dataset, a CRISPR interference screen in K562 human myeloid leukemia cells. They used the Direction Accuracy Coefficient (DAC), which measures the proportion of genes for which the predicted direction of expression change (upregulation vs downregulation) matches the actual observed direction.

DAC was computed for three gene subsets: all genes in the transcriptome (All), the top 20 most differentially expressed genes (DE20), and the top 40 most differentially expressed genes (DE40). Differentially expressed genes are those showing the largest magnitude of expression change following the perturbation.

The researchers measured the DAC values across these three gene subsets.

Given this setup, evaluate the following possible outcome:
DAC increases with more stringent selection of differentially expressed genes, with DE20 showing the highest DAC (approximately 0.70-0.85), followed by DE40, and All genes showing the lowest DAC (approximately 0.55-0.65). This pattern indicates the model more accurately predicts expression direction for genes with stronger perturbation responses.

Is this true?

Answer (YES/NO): NO